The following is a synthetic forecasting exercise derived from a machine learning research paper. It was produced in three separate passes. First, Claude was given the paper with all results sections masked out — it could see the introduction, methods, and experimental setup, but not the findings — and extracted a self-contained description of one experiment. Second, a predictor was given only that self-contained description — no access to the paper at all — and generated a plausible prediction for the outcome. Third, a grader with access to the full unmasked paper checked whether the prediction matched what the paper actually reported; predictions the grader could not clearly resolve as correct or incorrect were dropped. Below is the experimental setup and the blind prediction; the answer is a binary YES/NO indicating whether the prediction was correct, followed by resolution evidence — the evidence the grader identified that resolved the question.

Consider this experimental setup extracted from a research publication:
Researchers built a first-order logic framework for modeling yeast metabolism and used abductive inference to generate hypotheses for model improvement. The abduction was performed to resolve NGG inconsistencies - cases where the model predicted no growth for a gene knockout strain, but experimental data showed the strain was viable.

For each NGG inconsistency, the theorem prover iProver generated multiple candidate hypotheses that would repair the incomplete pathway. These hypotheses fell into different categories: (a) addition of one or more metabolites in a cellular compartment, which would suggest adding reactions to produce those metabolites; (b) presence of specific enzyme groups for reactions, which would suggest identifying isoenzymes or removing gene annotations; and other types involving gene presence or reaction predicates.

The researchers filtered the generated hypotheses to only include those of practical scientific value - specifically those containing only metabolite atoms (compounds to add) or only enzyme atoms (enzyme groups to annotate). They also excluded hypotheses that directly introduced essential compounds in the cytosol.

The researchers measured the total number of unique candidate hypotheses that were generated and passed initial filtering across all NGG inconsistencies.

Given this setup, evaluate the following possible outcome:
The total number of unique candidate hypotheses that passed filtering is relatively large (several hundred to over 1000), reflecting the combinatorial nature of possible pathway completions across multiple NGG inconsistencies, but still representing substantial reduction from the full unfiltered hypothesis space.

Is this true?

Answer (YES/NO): YES